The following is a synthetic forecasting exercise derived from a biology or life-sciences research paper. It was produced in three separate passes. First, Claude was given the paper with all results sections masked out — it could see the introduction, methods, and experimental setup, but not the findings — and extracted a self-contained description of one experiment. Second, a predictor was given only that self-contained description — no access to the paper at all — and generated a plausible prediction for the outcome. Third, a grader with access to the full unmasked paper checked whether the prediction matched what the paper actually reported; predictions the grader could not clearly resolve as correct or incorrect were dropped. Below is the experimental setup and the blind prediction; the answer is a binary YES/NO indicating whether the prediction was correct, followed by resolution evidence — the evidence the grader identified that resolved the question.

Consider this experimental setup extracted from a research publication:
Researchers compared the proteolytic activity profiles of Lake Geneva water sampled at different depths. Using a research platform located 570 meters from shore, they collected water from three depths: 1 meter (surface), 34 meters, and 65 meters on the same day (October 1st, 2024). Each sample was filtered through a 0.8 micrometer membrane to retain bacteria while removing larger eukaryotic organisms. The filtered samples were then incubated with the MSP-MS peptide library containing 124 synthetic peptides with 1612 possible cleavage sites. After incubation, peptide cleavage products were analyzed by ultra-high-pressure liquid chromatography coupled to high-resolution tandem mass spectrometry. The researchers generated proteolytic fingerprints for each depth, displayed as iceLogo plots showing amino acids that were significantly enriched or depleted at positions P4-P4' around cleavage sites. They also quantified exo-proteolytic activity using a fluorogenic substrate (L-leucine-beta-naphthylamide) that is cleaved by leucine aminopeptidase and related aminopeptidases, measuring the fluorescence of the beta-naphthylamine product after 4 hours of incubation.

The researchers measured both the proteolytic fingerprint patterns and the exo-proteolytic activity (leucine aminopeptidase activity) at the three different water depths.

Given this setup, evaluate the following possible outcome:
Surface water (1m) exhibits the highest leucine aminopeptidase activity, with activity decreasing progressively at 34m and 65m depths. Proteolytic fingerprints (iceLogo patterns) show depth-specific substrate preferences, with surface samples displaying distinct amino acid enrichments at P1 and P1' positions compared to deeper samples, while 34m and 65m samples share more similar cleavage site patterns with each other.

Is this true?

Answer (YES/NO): YES